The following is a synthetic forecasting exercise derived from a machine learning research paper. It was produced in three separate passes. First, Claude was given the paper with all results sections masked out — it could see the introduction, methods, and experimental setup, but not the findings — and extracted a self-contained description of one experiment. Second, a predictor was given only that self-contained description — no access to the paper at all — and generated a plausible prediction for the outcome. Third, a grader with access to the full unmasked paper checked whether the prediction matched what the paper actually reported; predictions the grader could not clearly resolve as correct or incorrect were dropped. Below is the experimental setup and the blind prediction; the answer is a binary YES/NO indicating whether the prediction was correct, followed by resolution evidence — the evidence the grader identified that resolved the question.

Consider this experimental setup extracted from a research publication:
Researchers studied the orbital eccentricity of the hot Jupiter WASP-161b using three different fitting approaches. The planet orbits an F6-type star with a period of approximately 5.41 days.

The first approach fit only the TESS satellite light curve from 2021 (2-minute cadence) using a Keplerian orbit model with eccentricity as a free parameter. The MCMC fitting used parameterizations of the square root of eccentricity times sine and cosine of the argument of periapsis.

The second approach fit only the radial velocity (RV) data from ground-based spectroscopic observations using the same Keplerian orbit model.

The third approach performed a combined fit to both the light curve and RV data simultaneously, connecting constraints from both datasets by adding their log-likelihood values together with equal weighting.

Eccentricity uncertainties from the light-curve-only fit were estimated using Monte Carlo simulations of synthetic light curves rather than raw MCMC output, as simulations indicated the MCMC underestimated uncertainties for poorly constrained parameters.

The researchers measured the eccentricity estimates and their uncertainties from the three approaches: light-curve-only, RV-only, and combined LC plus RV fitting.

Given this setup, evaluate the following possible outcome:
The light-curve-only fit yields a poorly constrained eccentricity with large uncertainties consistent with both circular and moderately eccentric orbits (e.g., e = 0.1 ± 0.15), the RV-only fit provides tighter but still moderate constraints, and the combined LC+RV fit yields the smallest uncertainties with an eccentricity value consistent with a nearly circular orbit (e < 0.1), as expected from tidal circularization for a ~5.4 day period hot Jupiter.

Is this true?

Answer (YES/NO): NO